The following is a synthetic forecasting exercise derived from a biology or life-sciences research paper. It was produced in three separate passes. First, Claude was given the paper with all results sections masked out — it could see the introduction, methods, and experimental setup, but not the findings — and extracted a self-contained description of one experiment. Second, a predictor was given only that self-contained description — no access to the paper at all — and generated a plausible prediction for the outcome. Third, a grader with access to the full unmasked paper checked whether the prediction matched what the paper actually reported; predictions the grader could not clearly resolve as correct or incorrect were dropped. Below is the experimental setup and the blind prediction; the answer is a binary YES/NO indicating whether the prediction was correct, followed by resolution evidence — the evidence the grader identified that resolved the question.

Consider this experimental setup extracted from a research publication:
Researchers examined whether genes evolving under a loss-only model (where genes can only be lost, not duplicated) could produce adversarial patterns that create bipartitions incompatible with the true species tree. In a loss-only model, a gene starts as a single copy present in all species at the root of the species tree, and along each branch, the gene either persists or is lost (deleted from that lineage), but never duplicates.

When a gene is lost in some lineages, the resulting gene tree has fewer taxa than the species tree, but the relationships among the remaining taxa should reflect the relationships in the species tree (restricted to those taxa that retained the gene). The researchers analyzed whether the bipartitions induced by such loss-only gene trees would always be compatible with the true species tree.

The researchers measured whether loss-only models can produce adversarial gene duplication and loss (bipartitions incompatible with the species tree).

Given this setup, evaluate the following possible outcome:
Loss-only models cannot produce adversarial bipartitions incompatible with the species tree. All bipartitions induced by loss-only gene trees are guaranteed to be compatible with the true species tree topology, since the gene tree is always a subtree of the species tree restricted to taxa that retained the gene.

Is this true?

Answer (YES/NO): YES